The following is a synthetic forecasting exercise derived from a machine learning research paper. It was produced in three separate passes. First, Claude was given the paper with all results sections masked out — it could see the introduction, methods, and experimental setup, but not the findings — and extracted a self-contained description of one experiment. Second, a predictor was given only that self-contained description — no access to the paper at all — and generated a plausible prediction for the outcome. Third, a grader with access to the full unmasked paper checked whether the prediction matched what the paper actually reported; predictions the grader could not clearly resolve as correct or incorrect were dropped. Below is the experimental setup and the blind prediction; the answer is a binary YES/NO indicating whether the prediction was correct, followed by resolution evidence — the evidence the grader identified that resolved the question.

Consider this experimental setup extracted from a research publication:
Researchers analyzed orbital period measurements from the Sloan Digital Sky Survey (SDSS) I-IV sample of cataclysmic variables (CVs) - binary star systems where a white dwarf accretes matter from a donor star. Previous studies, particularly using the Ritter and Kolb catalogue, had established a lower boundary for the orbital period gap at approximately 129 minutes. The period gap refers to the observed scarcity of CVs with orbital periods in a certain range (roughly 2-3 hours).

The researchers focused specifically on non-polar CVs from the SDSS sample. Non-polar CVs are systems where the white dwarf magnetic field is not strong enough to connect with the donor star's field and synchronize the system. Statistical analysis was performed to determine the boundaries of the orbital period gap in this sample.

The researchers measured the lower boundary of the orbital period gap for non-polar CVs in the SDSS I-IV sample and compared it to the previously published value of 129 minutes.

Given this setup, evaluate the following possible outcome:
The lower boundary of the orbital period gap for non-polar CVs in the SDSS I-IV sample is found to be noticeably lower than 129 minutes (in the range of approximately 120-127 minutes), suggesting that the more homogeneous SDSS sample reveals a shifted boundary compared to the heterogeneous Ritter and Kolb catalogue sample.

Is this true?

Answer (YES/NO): NO